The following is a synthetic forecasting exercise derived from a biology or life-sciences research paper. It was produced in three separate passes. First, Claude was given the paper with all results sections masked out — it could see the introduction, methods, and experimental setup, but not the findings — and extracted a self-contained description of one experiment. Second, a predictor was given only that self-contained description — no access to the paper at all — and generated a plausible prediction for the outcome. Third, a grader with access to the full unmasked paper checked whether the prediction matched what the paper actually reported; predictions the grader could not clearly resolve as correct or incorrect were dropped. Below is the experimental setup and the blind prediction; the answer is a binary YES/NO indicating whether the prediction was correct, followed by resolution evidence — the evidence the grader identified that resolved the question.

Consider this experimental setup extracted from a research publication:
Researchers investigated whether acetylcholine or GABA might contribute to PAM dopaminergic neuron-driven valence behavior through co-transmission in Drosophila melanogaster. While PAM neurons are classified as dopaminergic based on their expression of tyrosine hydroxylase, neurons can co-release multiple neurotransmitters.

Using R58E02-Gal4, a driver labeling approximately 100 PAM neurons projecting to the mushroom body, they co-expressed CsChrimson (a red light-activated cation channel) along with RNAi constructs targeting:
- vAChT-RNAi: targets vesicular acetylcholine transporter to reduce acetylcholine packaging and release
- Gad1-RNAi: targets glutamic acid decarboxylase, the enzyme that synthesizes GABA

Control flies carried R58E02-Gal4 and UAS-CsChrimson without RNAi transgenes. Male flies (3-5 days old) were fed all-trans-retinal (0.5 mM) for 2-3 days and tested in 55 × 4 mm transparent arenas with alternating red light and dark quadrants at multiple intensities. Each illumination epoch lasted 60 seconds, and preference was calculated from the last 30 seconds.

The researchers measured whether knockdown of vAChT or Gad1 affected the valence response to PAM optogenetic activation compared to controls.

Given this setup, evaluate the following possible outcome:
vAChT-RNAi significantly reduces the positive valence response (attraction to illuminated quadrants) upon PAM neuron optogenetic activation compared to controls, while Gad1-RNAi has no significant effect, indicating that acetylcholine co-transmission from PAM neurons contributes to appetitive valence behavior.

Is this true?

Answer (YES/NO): NO